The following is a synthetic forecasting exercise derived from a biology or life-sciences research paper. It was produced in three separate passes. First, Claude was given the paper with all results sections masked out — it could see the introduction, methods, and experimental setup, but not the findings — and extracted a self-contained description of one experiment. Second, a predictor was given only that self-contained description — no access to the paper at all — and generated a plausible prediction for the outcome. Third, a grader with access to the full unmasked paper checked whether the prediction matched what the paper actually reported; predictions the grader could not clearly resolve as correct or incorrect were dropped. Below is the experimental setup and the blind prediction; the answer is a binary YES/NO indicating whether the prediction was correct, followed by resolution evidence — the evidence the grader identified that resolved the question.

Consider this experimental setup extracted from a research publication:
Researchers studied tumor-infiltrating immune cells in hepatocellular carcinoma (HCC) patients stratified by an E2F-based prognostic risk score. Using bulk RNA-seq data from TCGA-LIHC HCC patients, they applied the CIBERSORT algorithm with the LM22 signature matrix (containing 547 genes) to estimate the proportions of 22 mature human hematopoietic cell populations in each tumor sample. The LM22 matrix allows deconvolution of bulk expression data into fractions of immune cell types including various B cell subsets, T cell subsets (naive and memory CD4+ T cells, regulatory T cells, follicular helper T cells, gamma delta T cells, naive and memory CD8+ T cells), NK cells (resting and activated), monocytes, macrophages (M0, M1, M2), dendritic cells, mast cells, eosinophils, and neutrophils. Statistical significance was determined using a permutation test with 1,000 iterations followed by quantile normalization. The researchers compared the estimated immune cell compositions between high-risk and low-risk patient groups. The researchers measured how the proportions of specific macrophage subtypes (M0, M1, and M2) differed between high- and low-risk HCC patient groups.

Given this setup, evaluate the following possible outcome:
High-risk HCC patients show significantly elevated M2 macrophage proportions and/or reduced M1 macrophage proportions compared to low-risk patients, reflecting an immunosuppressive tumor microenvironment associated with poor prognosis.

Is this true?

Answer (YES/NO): NO